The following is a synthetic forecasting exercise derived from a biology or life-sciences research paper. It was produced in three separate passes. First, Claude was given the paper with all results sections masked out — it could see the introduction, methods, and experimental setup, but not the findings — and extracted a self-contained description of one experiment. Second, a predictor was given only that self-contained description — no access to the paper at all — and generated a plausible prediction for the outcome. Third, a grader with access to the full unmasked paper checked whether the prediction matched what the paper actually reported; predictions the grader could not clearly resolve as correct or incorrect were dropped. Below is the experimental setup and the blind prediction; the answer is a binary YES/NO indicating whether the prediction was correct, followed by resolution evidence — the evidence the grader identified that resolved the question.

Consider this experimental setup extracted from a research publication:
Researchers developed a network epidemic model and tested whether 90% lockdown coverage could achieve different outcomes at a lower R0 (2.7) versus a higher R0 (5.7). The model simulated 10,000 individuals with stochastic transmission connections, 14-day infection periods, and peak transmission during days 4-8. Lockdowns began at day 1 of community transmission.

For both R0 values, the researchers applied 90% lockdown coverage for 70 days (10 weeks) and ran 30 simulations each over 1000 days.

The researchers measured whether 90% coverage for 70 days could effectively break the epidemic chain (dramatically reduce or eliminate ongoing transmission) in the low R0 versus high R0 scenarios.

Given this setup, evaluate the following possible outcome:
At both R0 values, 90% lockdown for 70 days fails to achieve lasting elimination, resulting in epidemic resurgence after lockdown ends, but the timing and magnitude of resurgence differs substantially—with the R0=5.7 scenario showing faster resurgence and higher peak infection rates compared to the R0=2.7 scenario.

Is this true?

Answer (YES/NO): NO